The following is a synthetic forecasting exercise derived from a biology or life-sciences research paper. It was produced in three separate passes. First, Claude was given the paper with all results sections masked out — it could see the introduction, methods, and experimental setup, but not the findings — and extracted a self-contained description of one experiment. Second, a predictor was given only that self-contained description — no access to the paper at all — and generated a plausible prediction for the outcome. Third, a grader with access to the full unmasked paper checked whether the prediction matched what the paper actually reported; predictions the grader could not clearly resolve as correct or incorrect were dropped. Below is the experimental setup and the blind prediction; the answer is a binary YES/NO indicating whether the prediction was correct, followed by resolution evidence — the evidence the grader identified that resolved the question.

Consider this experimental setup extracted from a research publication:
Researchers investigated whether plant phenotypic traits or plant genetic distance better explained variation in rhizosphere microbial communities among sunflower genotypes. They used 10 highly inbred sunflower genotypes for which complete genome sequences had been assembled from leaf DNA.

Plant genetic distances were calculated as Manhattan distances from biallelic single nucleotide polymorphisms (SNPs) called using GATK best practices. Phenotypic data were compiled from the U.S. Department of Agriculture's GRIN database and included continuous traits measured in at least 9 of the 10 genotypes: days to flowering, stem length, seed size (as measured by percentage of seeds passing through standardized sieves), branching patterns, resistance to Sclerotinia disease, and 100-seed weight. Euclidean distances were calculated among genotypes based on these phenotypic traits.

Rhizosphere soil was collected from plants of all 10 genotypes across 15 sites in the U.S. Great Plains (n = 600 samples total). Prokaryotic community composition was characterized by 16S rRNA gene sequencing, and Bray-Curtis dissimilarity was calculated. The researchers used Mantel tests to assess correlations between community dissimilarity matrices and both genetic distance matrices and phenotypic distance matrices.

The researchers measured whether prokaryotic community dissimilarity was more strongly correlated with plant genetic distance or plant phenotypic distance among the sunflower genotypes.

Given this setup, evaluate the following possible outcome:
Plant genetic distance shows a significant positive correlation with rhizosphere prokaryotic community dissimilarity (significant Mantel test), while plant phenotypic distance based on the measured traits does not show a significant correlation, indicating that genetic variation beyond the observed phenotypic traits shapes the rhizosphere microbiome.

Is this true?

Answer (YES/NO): NO